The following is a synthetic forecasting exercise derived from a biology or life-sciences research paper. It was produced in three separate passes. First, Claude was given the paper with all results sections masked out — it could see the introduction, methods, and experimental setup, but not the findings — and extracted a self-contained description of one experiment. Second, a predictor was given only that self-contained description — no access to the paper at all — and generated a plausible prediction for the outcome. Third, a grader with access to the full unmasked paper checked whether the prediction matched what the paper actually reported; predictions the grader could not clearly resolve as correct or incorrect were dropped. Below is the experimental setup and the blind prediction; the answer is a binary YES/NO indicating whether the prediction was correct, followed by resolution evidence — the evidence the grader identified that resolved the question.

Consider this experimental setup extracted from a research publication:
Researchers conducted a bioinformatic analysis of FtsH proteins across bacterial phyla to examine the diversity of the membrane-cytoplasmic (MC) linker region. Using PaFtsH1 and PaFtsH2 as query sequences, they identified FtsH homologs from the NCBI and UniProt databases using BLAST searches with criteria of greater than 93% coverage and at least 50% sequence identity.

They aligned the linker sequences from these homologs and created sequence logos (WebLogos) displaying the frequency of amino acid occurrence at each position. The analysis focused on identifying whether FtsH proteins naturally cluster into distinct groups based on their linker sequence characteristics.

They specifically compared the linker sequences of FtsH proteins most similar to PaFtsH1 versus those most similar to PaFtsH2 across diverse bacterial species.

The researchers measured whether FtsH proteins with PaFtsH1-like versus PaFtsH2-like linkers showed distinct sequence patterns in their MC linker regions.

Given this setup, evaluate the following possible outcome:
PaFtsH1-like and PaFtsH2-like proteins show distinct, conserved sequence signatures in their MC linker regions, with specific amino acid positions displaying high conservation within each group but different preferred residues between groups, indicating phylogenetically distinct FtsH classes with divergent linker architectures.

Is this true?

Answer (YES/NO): YES